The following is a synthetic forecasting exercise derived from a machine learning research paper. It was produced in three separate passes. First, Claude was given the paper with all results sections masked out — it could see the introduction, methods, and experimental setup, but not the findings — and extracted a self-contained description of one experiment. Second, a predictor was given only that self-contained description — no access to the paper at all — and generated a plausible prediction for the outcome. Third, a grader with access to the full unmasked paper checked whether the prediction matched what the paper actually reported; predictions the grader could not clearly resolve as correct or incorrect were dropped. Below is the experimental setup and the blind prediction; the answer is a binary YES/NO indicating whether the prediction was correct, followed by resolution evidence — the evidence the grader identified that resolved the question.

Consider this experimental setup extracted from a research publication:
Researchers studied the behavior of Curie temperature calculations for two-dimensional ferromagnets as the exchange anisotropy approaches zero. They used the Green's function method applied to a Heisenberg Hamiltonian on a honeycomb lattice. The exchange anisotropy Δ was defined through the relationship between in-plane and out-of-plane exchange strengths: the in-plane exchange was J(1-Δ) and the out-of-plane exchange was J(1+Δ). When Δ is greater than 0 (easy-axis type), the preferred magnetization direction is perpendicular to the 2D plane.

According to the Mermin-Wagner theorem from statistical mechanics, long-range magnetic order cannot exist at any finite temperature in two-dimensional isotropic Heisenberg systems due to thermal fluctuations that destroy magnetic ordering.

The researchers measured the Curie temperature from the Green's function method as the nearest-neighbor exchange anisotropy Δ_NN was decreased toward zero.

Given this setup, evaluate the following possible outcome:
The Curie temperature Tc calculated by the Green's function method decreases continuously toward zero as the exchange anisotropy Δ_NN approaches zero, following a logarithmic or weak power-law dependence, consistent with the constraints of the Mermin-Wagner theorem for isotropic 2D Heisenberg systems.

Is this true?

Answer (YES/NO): YES